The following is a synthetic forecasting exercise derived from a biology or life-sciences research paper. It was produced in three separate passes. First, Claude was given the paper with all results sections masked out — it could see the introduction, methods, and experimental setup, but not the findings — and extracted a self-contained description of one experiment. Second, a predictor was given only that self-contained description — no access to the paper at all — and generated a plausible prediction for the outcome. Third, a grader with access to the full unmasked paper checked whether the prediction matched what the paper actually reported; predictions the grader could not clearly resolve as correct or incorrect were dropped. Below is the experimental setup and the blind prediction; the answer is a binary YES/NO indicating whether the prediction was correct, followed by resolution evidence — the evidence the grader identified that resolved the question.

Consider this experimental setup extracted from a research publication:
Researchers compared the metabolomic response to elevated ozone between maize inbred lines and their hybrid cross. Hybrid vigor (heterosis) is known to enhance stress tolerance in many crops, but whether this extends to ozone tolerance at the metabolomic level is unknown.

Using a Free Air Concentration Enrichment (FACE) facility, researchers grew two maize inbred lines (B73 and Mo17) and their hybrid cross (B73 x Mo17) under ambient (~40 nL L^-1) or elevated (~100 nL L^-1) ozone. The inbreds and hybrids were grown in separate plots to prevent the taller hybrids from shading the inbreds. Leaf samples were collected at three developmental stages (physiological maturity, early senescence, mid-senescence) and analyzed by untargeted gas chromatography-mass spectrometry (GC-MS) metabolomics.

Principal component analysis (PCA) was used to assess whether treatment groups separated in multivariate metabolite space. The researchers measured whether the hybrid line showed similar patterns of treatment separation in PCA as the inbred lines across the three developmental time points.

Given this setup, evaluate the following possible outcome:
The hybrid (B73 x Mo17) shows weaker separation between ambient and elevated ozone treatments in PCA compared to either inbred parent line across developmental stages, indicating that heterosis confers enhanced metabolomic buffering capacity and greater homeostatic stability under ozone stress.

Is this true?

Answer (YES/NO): NO